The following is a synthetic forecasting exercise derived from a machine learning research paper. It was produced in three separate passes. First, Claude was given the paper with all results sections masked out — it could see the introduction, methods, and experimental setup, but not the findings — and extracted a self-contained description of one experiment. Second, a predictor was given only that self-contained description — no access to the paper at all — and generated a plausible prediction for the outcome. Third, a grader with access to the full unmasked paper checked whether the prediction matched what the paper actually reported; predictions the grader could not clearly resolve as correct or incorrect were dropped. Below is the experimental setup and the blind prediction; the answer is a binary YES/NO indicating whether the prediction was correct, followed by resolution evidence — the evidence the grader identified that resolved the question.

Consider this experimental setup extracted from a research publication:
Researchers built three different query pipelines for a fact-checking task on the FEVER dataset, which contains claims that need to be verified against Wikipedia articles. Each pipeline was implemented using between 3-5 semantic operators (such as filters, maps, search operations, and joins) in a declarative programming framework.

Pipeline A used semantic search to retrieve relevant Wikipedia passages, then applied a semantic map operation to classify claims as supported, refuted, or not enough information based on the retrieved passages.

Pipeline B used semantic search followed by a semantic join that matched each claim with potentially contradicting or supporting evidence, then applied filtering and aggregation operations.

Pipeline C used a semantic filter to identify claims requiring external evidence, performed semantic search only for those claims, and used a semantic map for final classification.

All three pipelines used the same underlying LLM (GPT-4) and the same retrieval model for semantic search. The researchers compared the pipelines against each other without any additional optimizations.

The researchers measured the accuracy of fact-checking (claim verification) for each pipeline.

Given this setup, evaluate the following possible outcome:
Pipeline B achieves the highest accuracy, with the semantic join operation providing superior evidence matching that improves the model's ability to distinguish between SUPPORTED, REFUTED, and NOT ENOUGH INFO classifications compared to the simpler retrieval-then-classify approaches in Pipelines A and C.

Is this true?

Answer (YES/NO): NO